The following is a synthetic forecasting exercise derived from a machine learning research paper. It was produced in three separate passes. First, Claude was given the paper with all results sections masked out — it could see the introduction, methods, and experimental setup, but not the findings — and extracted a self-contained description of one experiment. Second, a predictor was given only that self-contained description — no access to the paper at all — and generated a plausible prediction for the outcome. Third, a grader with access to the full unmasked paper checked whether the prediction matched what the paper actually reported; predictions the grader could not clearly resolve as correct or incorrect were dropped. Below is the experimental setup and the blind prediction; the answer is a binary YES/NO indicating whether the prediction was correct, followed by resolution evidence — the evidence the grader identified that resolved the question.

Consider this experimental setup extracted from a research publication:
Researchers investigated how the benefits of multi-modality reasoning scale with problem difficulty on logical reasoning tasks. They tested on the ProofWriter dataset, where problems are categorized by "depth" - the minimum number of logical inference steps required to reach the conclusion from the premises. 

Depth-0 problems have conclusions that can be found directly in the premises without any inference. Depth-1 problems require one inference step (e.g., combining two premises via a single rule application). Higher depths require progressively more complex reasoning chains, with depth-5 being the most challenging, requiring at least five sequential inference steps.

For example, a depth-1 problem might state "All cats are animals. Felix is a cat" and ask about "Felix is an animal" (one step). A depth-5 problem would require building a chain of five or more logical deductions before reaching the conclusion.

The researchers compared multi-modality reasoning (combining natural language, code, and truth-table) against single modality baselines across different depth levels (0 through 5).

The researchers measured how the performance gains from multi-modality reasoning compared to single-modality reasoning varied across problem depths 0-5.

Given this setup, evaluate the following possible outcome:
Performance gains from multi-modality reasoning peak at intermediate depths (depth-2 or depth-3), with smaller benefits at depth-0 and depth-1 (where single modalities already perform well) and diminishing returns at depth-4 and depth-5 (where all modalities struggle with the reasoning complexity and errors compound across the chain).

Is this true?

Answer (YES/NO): NO